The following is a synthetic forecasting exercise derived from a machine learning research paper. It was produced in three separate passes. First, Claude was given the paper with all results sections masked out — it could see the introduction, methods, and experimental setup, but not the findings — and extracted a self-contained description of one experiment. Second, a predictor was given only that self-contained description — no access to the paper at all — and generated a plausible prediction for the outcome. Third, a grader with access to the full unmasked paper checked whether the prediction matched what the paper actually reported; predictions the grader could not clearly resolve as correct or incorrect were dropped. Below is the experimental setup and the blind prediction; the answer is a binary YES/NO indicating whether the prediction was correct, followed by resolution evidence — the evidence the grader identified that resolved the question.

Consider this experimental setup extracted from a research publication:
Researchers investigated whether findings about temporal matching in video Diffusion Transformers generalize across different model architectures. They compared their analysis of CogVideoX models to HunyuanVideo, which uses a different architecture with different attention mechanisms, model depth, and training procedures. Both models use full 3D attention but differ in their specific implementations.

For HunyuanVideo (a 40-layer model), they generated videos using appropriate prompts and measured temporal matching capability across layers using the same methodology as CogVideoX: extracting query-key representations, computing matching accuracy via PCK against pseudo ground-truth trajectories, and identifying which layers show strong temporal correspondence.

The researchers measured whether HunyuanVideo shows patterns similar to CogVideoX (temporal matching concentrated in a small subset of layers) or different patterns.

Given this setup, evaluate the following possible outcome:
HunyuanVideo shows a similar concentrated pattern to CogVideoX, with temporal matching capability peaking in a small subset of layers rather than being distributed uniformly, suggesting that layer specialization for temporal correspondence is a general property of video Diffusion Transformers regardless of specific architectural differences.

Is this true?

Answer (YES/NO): YES